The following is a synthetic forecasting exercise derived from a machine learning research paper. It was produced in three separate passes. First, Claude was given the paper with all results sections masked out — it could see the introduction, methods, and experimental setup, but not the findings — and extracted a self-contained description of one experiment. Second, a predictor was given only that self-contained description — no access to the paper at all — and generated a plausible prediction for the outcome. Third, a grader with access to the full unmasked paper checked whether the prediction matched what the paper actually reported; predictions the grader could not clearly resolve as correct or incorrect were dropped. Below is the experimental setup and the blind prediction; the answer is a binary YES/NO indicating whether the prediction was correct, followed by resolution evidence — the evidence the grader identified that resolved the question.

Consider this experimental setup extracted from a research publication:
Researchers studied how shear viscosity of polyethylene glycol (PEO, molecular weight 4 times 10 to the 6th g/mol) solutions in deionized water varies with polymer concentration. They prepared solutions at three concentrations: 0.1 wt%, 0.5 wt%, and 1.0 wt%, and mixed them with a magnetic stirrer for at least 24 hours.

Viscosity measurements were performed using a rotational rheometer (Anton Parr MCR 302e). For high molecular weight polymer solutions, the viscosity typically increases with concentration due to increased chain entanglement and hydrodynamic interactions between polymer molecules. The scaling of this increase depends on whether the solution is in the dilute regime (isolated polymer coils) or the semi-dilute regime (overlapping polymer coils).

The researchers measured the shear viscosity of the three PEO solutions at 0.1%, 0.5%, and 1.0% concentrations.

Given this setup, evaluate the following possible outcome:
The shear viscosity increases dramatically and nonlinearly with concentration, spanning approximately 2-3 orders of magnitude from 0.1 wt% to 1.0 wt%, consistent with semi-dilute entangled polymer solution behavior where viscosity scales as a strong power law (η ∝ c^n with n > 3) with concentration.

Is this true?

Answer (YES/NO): NO